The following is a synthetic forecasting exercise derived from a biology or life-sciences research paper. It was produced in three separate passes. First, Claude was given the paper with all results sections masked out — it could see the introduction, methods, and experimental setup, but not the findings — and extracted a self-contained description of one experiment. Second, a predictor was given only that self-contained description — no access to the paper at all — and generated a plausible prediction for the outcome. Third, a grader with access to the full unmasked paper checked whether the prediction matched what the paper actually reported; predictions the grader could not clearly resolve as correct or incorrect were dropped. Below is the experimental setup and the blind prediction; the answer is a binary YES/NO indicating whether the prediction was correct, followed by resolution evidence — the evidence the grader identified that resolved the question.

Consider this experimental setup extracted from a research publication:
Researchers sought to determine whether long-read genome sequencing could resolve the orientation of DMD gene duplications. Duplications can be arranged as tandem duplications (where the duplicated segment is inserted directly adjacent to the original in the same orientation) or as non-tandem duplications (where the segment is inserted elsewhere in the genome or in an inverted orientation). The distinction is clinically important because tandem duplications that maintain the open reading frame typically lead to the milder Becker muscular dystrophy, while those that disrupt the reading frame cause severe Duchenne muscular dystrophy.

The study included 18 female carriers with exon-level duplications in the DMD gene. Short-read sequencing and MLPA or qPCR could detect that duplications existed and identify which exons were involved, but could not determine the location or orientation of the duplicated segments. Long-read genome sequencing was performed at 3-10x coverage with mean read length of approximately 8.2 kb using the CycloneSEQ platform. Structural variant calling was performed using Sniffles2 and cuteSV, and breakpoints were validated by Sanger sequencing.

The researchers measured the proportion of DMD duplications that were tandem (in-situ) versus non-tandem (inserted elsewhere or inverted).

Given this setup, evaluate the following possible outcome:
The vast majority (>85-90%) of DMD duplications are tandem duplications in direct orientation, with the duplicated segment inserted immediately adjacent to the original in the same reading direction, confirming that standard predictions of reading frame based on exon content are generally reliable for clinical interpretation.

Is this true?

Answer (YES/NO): NO